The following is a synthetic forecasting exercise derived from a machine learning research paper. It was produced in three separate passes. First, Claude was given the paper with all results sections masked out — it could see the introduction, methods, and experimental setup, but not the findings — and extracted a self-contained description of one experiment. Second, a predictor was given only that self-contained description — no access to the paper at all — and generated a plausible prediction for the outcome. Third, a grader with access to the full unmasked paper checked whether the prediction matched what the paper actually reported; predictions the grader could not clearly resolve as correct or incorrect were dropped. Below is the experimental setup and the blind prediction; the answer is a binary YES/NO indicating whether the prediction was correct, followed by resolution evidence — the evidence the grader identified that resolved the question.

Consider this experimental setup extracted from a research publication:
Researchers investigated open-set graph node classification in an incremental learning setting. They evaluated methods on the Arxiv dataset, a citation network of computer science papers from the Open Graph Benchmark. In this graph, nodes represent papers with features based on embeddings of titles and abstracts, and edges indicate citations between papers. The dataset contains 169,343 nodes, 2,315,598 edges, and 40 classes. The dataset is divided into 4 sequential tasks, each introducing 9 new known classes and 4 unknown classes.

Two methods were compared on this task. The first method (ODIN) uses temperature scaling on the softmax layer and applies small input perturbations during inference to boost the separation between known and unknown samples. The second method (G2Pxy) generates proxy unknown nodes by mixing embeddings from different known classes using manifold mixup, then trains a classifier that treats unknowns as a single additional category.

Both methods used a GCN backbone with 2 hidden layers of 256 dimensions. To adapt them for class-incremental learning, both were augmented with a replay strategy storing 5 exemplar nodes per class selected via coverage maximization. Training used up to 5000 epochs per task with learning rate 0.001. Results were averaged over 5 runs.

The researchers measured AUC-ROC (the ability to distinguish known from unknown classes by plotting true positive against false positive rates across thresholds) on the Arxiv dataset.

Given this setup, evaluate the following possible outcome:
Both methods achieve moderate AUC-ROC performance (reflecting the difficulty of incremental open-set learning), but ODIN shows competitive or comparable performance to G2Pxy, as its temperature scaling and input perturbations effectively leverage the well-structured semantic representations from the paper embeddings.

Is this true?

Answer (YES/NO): NO